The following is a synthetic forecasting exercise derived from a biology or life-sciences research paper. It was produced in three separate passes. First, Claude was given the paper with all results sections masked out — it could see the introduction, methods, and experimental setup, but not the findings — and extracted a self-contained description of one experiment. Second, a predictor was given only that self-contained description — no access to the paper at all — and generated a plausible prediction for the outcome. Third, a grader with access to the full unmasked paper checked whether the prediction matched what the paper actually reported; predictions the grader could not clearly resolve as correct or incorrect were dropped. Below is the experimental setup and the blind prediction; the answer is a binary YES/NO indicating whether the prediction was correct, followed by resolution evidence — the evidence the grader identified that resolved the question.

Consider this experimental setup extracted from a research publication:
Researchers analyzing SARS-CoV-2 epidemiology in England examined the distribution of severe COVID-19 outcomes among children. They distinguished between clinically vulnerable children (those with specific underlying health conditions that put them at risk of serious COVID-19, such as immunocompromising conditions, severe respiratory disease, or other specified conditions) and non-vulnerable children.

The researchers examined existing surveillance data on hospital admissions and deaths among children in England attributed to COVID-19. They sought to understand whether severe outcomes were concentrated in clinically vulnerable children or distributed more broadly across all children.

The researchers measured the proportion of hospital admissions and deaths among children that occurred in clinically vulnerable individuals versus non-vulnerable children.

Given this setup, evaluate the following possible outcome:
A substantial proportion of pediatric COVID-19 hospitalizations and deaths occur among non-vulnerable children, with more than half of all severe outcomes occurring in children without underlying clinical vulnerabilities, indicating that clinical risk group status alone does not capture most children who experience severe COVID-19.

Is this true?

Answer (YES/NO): NO